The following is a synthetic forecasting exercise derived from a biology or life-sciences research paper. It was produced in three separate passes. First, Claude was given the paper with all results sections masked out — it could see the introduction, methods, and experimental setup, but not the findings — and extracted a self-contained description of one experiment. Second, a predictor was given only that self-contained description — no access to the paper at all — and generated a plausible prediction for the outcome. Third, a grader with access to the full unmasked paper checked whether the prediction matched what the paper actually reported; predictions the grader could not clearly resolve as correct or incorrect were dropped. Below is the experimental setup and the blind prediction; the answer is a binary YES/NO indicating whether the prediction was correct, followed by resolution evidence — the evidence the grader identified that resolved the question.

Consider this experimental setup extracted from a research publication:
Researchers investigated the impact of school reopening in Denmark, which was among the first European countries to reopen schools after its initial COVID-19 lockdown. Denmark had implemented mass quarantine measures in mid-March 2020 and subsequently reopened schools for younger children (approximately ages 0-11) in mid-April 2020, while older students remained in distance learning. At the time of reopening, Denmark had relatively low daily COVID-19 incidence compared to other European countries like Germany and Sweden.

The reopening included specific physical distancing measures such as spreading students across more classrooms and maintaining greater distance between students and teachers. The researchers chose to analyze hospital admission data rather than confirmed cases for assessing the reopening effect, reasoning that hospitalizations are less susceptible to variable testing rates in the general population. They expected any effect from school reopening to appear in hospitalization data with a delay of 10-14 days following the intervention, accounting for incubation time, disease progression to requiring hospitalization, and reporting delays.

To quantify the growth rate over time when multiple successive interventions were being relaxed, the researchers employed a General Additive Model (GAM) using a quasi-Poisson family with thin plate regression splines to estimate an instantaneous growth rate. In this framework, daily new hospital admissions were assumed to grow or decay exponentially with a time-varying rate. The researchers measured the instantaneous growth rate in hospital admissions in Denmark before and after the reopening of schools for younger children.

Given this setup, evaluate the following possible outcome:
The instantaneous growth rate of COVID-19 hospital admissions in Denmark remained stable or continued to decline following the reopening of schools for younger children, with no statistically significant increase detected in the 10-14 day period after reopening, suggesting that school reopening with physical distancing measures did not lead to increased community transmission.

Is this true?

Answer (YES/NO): YES